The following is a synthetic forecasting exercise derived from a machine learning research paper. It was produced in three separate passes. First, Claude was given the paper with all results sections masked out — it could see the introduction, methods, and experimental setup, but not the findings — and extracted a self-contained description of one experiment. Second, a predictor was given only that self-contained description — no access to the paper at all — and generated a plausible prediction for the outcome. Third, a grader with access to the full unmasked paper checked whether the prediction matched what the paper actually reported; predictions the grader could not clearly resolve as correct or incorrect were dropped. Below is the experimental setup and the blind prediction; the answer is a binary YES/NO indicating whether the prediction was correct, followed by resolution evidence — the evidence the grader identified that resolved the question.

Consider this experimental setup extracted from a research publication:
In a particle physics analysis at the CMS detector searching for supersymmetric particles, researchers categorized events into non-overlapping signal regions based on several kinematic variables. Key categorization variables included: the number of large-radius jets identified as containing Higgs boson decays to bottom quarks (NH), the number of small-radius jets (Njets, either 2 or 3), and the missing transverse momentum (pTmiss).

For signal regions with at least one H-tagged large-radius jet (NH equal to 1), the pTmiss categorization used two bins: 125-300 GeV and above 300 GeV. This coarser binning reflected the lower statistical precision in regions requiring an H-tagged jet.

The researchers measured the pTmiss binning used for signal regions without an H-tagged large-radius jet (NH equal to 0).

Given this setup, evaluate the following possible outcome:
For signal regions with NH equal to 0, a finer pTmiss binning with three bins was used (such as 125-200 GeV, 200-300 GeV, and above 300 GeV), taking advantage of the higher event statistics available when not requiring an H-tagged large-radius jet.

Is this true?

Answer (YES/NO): NO